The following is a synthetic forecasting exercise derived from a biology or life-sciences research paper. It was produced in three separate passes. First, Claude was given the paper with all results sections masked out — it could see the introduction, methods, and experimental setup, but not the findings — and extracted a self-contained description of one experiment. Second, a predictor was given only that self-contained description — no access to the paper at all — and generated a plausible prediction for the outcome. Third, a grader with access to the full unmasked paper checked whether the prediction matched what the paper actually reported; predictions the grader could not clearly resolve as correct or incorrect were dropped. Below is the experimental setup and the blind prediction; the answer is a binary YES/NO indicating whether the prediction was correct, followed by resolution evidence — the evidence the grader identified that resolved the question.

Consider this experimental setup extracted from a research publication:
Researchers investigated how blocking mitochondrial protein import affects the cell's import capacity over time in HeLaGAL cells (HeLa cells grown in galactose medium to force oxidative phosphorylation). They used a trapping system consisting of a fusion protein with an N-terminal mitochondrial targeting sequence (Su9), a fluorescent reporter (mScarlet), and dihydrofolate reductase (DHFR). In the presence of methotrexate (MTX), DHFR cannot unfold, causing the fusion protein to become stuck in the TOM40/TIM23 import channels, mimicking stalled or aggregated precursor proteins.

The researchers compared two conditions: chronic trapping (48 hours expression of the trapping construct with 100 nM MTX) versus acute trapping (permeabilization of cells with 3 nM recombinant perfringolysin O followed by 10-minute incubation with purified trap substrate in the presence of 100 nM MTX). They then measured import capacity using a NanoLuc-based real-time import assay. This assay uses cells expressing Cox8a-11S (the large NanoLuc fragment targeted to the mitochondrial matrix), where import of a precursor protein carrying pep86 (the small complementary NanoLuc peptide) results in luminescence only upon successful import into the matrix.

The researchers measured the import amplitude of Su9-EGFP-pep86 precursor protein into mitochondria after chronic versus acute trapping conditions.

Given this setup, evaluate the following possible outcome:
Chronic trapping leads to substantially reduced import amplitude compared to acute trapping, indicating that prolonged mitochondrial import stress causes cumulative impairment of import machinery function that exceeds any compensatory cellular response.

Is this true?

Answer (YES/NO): NO